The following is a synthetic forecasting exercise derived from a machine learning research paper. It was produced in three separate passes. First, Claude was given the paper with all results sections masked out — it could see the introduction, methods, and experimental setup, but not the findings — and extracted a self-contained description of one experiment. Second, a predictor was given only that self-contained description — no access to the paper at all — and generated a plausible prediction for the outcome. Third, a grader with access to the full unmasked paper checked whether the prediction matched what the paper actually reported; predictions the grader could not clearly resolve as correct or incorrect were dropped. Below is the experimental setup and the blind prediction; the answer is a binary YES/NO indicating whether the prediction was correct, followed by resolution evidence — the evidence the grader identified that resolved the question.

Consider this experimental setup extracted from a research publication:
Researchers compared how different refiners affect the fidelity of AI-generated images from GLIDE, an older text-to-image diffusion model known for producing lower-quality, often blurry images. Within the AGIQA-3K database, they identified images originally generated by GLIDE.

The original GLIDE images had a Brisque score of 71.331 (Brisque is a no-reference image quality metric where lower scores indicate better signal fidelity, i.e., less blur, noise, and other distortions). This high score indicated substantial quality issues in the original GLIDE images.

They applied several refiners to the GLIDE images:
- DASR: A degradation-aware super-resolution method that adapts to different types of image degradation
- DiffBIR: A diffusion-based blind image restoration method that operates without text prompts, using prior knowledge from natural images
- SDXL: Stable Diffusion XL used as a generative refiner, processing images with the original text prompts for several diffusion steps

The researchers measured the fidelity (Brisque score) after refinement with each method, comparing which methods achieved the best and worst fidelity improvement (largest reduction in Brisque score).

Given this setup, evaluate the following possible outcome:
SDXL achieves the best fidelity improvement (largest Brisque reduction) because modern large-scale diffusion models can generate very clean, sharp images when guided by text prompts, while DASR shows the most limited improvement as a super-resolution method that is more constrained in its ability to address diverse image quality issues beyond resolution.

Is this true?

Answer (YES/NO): YES